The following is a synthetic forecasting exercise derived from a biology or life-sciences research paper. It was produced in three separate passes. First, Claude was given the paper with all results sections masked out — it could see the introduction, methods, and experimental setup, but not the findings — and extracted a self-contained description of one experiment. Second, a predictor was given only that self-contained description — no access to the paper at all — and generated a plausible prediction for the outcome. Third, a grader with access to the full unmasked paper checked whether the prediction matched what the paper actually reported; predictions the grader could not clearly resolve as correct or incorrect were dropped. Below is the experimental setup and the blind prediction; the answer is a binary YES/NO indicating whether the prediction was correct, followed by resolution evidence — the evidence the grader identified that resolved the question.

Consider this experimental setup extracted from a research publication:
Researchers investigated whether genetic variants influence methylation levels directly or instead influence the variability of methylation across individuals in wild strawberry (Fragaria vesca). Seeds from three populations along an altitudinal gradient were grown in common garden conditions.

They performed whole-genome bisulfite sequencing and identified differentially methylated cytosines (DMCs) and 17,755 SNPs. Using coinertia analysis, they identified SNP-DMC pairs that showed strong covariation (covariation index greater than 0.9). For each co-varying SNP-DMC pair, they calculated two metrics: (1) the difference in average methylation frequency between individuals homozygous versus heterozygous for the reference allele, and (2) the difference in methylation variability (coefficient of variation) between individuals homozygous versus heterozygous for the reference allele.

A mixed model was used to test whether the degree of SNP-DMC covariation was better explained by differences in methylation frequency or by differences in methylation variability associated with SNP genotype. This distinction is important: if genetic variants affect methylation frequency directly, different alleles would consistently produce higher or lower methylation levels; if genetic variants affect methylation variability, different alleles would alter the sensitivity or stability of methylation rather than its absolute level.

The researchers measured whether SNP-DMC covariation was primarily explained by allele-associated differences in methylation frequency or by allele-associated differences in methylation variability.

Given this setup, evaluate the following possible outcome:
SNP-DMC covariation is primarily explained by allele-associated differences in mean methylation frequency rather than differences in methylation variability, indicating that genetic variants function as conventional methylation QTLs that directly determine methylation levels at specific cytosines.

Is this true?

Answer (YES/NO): NO